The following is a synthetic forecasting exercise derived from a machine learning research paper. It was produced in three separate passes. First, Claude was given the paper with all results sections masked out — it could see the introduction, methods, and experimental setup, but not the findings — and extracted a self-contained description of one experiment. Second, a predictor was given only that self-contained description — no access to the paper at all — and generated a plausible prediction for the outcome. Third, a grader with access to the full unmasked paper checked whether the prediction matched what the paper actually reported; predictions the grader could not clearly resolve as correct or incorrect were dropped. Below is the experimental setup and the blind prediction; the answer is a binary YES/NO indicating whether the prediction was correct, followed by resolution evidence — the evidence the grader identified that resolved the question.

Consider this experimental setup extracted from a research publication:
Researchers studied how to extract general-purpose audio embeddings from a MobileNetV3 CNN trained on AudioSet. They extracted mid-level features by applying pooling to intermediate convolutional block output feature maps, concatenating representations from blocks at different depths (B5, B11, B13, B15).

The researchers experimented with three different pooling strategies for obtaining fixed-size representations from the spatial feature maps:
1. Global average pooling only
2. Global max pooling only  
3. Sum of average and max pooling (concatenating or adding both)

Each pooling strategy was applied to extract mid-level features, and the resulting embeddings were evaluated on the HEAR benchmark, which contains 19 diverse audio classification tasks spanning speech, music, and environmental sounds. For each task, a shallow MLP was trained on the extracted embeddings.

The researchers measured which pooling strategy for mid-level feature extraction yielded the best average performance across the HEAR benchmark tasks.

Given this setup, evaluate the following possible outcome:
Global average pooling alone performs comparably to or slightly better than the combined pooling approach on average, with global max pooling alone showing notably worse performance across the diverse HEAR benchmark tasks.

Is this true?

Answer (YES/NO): NO